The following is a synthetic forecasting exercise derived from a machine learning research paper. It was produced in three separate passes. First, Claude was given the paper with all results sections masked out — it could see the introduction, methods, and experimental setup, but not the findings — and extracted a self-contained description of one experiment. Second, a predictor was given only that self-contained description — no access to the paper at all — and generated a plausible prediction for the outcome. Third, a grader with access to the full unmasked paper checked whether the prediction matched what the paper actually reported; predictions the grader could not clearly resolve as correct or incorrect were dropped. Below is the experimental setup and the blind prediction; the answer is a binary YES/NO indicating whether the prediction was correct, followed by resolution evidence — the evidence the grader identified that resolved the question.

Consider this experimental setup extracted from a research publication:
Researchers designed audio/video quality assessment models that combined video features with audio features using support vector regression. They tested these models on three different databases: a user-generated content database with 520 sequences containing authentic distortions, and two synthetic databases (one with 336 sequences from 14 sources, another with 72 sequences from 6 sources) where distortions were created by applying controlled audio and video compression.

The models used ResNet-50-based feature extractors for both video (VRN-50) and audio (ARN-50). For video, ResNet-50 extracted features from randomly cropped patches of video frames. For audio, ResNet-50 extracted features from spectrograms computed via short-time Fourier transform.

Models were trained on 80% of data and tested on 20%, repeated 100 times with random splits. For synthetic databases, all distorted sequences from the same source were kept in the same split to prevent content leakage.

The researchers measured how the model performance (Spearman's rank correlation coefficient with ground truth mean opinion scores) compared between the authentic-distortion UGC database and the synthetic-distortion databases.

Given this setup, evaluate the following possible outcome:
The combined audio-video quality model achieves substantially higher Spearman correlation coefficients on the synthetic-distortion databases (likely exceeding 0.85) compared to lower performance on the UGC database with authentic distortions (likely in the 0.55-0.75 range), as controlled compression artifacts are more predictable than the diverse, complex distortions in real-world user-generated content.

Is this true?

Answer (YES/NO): NO